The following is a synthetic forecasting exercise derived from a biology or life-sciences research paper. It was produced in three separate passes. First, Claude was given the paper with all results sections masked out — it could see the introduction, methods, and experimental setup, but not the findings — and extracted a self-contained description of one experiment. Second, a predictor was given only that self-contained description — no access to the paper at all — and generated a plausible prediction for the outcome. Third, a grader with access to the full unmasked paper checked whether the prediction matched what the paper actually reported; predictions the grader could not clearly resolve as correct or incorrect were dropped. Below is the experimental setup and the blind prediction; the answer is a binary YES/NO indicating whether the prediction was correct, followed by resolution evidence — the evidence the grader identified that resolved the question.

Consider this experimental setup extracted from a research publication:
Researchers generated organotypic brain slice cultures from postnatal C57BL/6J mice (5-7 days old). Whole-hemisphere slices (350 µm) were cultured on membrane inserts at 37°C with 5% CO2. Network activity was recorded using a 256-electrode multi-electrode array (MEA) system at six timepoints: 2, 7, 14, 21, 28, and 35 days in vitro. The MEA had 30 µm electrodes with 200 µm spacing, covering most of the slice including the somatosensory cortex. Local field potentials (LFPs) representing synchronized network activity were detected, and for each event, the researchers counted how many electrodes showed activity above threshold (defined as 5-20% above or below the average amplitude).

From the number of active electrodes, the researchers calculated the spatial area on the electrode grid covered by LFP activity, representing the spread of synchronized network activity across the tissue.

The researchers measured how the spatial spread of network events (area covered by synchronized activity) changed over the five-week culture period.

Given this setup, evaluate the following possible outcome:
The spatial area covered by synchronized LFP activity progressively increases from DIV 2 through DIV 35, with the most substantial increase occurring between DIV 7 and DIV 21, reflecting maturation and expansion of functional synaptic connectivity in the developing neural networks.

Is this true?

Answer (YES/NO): NO